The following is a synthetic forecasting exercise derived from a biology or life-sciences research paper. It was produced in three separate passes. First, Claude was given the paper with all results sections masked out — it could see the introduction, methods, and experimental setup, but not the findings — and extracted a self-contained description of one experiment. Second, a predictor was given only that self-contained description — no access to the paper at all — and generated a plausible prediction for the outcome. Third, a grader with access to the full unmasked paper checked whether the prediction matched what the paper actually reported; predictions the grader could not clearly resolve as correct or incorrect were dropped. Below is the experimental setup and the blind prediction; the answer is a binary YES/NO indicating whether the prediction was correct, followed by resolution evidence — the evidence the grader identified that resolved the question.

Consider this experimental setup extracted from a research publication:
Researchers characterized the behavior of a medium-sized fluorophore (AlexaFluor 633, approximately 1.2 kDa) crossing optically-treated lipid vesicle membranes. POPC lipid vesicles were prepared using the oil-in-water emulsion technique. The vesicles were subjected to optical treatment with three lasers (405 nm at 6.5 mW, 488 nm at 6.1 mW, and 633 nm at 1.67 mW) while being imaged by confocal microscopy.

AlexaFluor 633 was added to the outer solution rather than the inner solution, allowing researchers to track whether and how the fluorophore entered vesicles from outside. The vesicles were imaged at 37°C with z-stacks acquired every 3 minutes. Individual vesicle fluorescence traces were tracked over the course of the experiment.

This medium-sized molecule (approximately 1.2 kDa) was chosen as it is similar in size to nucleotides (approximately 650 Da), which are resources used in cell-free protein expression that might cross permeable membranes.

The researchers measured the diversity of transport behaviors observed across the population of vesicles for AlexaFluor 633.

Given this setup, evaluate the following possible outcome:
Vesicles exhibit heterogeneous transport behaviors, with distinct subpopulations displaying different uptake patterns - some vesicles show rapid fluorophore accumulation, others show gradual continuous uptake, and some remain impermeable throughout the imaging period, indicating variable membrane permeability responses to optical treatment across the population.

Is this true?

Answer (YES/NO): NO